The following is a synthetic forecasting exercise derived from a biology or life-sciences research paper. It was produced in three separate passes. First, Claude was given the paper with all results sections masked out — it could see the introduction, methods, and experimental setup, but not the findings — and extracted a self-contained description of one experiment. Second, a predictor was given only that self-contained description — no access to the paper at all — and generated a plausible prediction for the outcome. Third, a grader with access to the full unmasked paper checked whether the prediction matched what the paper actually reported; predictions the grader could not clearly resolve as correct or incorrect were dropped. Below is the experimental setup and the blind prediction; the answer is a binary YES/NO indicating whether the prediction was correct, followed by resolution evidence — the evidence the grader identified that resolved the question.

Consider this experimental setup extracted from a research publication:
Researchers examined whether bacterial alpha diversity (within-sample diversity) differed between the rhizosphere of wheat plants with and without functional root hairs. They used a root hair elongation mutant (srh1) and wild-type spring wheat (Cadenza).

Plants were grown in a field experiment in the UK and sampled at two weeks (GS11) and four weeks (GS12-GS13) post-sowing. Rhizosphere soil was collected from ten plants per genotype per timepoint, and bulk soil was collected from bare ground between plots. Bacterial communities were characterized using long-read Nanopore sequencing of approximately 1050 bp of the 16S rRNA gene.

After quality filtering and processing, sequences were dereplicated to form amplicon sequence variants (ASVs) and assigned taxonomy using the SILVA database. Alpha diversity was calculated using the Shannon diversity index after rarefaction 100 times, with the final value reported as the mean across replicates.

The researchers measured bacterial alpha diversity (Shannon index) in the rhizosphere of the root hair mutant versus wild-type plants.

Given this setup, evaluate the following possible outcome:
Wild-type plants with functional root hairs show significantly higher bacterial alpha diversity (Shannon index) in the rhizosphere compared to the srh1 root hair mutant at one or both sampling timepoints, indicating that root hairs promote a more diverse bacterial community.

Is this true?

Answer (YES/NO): NO